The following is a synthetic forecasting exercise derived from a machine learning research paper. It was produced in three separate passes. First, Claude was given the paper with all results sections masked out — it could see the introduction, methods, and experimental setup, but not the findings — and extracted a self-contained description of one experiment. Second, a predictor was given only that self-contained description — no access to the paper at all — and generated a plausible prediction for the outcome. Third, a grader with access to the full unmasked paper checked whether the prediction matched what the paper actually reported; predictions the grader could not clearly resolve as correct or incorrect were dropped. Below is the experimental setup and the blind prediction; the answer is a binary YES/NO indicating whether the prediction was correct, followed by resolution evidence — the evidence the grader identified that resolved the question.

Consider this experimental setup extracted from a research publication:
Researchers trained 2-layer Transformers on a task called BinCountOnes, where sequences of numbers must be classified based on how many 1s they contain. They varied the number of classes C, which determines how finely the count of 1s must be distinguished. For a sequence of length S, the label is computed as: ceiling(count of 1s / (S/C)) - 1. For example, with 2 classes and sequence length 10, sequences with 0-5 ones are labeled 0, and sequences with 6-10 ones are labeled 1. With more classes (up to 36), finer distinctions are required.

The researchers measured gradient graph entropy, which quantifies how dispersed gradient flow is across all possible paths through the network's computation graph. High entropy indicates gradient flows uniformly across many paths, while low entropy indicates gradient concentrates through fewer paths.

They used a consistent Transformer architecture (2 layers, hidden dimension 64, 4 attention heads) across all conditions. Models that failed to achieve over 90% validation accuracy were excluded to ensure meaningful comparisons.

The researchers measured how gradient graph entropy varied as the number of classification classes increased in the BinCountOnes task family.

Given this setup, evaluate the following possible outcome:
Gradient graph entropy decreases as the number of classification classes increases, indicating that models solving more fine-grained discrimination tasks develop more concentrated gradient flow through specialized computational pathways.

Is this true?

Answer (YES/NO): NO